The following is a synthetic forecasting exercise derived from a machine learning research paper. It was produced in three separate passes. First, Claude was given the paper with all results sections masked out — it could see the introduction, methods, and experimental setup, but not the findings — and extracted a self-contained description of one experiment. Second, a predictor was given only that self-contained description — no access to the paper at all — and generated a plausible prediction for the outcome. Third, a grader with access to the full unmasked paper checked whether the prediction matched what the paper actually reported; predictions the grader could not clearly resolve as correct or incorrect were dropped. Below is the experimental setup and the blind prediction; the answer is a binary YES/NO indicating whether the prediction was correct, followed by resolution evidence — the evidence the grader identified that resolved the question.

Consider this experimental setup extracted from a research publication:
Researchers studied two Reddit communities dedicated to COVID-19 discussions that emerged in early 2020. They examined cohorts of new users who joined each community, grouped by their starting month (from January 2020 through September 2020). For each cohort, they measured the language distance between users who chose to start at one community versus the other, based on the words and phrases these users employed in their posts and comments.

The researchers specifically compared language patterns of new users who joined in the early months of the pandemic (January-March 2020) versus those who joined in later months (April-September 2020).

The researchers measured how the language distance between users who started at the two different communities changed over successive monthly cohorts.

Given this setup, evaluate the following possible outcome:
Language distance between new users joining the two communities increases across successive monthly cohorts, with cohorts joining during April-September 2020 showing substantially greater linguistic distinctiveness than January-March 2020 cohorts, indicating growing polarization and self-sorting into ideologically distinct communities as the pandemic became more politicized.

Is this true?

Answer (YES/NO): YES